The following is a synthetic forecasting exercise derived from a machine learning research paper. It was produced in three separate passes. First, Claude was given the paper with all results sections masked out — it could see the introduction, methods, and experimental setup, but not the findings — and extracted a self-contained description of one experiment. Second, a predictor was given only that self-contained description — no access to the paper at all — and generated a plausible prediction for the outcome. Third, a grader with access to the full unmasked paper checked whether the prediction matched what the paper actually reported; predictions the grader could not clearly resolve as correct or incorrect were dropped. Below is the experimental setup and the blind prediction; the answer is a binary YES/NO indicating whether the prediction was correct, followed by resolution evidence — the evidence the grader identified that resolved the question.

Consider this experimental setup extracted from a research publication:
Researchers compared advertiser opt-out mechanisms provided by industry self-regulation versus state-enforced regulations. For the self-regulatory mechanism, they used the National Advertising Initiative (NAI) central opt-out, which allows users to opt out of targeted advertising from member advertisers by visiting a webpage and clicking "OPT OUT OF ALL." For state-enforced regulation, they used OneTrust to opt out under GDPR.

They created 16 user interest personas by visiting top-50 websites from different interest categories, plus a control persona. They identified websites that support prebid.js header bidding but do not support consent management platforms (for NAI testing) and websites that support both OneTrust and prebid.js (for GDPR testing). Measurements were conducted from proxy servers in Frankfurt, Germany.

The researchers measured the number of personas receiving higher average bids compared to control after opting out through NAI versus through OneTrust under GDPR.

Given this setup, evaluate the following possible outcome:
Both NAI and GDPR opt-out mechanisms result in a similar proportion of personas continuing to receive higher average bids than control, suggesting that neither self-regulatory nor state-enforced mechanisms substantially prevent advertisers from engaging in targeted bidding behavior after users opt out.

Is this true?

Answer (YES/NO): NO